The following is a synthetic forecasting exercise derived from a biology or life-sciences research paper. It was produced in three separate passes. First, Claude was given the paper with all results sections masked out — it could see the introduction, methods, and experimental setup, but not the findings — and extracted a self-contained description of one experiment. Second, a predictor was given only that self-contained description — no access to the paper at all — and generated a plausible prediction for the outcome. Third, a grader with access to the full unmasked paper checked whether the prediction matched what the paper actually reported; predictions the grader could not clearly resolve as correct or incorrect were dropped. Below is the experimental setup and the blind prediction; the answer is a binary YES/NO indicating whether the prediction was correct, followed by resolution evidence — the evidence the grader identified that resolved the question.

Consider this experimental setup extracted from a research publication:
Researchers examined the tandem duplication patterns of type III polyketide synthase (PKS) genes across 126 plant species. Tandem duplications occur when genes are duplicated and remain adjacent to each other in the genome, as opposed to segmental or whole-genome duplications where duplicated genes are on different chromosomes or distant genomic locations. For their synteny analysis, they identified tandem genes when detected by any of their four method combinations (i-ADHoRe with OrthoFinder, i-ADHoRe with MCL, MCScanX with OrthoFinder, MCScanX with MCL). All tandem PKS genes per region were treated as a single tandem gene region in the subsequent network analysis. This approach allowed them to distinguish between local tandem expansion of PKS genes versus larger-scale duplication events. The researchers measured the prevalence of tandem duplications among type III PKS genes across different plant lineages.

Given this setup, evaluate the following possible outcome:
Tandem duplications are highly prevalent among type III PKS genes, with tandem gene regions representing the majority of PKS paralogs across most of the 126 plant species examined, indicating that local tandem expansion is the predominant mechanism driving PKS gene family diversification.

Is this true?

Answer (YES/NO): NO